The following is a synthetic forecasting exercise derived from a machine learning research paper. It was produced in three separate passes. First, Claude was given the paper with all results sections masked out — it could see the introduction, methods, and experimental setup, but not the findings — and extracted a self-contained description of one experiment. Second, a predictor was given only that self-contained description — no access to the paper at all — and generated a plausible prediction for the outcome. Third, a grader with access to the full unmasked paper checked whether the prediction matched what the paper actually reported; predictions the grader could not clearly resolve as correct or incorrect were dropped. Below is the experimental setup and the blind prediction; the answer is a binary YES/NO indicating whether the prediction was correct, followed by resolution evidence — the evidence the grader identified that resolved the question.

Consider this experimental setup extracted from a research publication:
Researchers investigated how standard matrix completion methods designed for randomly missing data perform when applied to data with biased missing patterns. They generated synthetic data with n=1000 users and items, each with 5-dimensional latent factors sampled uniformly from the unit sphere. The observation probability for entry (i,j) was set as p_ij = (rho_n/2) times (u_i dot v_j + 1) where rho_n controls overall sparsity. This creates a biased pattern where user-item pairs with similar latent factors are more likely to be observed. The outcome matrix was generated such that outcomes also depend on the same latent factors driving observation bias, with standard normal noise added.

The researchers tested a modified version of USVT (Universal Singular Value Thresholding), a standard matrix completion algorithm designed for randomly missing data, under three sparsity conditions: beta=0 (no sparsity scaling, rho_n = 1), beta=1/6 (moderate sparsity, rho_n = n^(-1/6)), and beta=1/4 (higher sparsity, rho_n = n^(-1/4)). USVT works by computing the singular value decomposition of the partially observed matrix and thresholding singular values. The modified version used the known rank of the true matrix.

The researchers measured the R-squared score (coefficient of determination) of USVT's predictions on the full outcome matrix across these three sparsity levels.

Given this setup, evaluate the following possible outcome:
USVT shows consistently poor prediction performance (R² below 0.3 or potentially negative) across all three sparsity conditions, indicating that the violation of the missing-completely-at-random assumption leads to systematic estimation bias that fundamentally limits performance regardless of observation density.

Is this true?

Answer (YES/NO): NO